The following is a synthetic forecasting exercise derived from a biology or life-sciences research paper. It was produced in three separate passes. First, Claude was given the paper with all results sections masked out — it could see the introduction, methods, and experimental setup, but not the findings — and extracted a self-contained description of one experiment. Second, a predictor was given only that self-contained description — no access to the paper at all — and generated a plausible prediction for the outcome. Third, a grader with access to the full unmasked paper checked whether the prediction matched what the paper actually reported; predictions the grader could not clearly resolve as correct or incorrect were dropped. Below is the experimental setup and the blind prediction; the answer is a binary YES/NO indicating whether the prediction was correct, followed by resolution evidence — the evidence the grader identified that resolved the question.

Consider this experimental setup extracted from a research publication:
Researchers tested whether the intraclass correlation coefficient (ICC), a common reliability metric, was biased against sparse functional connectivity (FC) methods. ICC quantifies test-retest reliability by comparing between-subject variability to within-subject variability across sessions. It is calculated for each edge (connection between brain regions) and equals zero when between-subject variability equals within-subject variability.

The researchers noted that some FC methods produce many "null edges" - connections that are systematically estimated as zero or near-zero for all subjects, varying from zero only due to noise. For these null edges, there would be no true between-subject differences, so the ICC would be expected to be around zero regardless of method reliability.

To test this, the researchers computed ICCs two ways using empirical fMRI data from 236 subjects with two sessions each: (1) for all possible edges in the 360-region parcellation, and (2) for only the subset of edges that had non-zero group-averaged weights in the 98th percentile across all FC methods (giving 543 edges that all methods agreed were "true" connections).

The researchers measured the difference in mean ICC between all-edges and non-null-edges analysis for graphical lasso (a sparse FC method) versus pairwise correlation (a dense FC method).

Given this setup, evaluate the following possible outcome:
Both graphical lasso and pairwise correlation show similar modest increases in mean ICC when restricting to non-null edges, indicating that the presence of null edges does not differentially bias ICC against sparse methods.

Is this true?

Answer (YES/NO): NO